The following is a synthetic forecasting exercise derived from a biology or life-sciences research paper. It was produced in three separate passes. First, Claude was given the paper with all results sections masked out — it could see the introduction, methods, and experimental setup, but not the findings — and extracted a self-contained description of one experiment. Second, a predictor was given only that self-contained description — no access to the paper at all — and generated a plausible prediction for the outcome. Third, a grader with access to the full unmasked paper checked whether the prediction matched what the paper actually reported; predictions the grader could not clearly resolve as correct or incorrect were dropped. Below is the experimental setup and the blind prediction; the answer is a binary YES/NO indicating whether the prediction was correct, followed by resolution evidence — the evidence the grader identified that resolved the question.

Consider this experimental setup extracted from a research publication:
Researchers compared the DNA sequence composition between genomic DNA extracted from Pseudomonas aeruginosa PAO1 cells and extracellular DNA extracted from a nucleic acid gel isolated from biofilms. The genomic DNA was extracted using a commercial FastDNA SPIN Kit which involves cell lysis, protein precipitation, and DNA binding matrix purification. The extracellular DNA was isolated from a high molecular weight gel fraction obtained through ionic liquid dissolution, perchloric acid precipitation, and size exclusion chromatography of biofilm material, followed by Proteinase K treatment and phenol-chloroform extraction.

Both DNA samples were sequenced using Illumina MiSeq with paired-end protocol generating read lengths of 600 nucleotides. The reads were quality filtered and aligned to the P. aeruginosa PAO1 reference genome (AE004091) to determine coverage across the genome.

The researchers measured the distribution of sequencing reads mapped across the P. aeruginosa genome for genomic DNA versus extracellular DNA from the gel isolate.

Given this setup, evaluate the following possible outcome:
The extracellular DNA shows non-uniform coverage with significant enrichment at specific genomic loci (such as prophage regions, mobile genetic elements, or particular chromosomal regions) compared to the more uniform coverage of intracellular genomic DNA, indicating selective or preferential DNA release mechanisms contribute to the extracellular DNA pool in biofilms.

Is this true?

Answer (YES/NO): NO